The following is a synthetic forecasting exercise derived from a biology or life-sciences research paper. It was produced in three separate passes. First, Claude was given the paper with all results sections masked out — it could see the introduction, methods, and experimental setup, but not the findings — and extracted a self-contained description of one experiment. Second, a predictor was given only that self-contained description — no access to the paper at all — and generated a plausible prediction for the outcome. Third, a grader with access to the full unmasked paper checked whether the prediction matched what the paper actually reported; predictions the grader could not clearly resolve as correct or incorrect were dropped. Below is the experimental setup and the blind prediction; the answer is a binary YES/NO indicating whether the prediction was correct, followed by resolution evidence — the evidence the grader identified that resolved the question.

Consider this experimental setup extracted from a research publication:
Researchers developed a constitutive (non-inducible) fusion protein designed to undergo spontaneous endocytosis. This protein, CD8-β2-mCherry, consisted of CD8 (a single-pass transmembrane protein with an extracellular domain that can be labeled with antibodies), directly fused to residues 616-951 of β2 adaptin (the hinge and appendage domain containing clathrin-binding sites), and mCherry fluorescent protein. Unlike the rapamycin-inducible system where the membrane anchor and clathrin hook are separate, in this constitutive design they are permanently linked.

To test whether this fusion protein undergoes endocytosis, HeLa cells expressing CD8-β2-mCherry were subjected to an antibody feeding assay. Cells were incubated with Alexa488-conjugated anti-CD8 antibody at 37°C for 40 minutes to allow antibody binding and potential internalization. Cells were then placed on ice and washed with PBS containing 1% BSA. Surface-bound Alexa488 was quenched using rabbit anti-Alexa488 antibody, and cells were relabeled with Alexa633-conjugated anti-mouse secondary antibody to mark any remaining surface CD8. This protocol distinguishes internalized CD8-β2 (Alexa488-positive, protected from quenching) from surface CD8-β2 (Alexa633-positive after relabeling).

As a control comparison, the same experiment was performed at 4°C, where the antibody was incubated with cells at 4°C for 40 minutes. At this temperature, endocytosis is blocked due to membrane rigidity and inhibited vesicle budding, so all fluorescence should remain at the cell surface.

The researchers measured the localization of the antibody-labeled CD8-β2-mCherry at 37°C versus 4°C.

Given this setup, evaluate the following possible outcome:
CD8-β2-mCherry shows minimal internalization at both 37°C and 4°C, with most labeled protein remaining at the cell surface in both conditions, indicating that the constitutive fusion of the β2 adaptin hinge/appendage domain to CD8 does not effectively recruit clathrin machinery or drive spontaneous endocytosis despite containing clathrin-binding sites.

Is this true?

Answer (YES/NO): NO